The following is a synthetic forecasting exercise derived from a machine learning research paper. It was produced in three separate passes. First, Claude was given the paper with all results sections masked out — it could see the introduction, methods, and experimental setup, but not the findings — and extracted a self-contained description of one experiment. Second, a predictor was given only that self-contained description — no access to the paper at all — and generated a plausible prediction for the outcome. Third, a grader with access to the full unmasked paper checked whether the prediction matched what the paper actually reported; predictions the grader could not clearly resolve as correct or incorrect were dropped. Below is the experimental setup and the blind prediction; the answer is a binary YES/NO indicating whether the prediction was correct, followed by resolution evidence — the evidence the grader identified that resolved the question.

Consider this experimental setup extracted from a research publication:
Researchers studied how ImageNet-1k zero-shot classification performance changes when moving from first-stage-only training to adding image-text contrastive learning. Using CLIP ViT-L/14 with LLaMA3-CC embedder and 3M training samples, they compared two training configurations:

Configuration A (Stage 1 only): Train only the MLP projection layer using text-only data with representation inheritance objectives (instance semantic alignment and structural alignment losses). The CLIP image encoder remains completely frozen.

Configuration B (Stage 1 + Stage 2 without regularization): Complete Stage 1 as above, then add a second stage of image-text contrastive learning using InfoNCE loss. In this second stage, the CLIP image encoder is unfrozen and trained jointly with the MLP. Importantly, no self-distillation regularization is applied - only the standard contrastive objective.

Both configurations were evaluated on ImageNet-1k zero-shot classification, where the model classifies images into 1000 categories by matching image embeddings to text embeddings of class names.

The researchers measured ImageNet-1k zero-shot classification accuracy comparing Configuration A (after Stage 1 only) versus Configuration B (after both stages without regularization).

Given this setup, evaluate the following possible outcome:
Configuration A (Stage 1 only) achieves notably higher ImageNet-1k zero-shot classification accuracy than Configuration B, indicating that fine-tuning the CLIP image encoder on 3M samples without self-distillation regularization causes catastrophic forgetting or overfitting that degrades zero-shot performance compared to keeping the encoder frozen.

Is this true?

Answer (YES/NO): NO